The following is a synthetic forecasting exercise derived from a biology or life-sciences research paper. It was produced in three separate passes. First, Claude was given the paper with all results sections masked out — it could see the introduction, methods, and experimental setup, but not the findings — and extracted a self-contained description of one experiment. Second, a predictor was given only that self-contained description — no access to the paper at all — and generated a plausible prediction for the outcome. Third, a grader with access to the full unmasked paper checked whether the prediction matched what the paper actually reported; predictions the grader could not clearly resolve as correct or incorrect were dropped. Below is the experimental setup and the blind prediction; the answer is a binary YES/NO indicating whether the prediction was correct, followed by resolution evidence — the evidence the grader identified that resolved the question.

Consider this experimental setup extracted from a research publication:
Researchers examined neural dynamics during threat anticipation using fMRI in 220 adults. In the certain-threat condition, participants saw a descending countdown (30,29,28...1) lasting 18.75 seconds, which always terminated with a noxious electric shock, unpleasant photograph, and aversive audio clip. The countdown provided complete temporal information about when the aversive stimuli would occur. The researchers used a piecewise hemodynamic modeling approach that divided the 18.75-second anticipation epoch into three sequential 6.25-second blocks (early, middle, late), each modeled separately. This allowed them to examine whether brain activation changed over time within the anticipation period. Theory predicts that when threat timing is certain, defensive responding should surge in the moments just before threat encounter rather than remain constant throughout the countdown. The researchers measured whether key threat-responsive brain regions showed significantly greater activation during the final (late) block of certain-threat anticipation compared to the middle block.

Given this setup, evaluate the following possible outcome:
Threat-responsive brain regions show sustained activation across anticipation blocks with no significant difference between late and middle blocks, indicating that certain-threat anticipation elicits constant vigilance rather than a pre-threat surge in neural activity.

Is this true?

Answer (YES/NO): NO